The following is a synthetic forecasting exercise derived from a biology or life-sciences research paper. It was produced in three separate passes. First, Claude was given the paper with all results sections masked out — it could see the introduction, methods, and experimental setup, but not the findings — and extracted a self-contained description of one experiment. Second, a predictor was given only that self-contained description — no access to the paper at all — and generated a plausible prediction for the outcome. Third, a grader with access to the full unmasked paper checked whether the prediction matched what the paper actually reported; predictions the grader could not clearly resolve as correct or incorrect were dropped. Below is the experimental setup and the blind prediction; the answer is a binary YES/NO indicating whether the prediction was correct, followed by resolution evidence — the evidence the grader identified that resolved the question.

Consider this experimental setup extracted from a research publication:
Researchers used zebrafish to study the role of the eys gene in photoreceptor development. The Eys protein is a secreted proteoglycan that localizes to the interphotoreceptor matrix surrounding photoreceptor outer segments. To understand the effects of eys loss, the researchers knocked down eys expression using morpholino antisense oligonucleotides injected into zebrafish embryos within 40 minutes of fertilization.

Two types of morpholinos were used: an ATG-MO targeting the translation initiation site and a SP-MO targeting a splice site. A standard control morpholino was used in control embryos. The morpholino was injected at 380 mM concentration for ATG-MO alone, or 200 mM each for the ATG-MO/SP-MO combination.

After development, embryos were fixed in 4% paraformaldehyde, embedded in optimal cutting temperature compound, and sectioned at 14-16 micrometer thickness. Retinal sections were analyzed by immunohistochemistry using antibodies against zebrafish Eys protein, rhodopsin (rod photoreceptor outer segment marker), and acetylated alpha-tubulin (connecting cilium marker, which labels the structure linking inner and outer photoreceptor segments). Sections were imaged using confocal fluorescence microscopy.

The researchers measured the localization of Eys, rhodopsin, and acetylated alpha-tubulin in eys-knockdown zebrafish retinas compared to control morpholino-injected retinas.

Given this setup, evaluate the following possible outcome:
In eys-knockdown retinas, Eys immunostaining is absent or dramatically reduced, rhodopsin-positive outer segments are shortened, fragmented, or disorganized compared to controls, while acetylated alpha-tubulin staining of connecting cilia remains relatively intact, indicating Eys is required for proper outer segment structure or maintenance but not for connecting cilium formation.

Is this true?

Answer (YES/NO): NO